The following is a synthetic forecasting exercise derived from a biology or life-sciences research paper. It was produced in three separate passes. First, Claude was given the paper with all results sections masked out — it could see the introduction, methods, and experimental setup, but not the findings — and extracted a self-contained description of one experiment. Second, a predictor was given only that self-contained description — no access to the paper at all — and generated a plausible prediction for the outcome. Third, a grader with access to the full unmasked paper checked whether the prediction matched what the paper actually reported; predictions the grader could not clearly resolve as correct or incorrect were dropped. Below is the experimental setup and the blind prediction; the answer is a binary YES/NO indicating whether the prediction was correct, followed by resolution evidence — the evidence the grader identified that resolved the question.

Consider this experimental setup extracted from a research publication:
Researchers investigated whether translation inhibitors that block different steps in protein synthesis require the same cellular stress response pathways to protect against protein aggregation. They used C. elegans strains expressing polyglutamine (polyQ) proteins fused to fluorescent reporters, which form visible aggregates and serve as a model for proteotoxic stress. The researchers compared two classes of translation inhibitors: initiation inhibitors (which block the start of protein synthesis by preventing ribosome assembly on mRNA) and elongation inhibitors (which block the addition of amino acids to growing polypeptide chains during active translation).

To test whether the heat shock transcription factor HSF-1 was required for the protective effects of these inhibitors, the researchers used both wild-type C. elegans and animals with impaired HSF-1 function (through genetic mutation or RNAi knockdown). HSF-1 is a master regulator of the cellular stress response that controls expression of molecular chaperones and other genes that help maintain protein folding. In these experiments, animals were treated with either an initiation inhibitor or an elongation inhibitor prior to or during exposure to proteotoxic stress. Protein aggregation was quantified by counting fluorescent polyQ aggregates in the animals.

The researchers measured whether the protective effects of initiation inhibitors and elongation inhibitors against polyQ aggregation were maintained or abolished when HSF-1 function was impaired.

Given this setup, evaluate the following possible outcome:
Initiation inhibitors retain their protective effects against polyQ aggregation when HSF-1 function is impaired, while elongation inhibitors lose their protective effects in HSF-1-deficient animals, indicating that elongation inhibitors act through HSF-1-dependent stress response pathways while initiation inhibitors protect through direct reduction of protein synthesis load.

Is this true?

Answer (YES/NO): NO